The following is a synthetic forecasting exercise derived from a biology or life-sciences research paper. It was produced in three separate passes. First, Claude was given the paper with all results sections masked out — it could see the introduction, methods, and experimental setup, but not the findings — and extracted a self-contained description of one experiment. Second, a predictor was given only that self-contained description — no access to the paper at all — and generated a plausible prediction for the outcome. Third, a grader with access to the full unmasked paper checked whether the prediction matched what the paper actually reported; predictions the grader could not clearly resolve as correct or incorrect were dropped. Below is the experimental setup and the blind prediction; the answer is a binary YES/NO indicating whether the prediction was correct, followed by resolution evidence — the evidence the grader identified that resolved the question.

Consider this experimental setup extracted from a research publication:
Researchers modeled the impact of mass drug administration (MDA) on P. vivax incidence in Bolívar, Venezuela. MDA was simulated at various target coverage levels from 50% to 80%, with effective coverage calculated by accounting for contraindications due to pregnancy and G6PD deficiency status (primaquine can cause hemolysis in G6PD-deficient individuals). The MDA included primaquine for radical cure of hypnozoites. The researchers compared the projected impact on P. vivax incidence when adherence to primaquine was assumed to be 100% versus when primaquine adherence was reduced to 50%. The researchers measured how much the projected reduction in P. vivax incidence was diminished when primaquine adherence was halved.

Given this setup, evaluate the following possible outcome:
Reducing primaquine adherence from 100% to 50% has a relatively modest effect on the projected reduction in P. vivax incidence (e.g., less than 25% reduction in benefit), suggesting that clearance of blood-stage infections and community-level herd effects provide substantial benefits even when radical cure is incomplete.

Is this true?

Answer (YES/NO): YES